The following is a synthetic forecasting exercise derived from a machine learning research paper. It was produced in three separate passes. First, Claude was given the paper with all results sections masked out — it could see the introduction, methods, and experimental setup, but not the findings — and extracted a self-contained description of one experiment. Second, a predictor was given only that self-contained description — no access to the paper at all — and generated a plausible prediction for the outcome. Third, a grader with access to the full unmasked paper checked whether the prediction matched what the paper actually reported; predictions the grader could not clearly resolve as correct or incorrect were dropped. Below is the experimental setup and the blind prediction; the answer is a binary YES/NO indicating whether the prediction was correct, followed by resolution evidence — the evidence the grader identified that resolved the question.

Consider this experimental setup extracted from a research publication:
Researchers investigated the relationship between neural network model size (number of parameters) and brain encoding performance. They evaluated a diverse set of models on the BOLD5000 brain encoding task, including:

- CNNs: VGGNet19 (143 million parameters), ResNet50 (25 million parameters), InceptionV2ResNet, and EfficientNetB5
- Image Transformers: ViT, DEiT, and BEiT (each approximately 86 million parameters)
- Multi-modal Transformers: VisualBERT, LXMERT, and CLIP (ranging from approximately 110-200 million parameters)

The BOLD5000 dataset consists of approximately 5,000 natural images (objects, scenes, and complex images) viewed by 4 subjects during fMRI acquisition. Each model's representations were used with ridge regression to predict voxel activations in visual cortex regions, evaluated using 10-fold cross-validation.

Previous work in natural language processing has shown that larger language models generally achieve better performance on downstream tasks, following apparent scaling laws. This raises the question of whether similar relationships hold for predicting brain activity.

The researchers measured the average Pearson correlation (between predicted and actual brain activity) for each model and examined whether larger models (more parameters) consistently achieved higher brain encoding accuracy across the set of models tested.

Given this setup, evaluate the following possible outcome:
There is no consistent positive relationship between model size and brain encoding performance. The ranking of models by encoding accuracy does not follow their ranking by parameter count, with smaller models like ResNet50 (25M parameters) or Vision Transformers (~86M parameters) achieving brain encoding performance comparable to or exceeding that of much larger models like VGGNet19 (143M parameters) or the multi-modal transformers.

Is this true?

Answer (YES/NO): NO